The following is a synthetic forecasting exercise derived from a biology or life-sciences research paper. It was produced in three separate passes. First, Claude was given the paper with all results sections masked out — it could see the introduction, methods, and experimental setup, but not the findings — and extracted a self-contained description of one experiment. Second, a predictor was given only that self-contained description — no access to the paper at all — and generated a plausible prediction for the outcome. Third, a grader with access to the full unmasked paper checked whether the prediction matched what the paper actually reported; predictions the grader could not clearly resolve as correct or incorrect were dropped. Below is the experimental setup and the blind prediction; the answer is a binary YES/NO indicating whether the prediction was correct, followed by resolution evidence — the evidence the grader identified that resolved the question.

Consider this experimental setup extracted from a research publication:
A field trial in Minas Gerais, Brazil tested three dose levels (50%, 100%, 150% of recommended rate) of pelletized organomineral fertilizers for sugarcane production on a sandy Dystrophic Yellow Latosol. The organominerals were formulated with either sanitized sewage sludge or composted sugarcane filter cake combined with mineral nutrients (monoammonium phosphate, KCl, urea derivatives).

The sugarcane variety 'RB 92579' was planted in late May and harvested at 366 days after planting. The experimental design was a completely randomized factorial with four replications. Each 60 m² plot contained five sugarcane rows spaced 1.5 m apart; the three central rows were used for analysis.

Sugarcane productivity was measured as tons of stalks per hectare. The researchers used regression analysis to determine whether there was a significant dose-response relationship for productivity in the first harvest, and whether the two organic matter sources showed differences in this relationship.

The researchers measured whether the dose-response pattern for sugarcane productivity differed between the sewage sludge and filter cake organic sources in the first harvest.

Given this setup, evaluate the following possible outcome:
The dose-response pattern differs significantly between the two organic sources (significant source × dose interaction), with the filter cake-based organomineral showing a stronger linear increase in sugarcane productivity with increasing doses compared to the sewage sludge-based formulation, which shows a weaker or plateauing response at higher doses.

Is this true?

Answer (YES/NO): NO